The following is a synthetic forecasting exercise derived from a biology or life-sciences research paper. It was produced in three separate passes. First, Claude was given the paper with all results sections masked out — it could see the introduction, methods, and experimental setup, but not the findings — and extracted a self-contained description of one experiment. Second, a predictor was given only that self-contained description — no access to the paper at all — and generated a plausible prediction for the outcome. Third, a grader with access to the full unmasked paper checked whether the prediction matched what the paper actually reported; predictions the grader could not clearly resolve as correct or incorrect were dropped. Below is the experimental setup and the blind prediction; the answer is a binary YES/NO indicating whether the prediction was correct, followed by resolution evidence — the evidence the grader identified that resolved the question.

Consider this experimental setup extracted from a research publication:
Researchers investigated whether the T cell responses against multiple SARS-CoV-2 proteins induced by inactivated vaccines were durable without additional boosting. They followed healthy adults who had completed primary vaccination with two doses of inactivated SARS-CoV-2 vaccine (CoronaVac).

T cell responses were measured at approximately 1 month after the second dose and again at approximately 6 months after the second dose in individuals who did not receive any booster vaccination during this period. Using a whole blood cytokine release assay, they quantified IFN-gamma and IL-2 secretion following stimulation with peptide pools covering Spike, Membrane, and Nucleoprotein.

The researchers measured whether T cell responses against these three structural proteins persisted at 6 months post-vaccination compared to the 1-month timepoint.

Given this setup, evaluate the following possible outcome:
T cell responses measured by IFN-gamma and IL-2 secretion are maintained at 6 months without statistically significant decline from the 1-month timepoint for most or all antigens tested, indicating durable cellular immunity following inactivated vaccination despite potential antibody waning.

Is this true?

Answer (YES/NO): YES